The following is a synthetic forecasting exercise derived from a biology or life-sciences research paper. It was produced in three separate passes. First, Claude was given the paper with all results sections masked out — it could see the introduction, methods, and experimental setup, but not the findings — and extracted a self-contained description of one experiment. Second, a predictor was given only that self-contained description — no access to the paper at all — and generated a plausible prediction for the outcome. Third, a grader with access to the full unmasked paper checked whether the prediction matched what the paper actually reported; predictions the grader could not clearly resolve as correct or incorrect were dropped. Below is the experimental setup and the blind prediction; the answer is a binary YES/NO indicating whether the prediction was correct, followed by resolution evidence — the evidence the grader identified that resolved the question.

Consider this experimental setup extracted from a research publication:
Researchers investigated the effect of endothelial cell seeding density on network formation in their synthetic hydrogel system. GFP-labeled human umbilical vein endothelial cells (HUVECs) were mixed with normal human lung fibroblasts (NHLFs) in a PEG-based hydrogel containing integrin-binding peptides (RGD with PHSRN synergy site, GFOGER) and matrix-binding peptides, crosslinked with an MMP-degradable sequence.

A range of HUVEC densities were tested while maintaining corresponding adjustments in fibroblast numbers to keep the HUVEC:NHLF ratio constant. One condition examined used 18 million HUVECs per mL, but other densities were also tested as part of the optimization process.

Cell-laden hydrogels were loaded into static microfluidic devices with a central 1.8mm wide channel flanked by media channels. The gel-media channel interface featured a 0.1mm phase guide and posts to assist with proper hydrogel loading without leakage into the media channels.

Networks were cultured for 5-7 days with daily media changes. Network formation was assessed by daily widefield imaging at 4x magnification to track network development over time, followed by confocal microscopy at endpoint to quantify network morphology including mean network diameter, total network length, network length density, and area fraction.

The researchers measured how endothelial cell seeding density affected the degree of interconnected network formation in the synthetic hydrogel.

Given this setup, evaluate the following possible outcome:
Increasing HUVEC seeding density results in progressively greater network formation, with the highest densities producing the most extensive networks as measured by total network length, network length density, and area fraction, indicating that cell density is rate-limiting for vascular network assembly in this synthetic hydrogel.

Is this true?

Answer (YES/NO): YES